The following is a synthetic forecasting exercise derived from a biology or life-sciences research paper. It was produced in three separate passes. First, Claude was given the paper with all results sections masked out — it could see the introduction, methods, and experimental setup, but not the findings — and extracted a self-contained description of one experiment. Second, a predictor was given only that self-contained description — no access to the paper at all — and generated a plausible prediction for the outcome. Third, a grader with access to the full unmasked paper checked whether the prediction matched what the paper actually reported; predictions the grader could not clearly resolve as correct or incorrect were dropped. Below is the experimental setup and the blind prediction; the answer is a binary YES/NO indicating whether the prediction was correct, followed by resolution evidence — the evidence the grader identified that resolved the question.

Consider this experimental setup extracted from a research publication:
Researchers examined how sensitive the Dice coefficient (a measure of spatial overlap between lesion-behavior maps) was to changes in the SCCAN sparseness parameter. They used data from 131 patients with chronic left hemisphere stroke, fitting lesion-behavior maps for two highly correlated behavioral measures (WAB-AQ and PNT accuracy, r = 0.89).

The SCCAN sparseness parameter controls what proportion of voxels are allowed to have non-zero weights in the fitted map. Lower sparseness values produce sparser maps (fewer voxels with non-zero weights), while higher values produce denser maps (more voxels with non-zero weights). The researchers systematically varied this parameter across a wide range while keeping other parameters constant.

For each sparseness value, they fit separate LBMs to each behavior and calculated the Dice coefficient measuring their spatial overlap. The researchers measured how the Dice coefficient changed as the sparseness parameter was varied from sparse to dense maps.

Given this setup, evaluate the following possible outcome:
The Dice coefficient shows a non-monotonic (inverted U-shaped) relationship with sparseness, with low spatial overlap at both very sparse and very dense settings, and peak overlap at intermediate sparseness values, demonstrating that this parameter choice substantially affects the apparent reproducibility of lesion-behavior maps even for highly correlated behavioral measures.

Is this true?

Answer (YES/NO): NO